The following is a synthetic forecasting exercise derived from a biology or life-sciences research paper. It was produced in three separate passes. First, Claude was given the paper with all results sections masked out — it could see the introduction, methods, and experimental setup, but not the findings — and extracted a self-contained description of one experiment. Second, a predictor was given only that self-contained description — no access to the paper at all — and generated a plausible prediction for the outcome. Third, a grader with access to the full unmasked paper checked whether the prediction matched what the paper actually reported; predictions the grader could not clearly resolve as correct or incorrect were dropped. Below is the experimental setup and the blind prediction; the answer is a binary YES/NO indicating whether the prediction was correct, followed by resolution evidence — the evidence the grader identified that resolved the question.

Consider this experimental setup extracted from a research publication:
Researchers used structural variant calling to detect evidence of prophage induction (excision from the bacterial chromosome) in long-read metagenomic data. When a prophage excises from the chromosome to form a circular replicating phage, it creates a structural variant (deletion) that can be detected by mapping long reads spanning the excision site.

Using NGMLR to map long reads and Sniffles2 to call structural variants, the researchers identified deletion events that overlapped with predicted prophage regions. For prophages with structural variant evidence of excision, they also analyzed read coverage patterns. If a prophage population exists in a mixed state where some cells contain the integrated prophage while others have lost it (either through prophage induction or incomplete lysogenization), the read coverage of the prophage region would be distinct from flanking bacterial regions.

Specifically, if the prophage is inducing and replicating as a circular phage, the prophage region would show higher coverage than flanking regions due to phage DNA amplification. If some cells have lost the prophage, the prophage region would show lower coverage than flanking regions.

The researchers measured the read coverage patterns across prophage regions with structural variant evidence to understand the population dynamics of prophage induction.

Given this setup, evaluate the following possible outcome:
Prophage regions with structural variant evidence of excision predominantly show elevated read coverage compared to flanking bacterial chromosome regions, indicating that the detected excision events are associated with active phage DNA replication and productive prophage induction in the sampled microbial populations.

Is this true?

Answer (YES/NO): NO